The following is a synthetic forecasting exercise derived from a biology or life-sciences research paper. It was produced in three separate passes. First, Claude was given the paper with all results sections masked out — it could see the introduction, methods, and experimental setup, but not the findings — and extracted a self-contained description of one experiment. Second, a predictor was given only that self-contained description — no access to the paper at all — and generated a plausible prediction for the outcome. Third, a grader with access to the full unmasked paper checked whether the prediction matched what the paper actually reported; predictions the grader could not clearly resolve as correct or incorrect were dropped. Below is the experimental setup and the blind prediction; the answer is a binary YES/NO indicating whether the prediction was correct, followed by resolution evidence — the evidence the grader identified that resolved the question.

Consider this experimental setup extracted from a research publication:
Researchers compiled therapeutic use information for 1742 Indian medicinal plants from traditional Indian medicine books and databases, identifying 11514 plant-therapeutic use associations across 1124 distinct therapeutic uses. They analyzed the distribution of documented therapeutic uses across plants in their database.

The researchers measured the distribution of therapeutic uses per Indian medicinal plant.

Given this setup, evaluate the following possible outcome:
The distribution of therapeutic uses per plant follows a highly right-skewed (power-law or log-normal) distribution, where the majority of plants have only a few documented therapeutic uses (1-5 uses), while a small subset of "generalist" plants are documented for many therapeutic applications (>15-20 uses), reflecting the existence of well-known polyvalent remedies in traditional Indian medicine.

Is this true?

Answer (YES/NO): YES